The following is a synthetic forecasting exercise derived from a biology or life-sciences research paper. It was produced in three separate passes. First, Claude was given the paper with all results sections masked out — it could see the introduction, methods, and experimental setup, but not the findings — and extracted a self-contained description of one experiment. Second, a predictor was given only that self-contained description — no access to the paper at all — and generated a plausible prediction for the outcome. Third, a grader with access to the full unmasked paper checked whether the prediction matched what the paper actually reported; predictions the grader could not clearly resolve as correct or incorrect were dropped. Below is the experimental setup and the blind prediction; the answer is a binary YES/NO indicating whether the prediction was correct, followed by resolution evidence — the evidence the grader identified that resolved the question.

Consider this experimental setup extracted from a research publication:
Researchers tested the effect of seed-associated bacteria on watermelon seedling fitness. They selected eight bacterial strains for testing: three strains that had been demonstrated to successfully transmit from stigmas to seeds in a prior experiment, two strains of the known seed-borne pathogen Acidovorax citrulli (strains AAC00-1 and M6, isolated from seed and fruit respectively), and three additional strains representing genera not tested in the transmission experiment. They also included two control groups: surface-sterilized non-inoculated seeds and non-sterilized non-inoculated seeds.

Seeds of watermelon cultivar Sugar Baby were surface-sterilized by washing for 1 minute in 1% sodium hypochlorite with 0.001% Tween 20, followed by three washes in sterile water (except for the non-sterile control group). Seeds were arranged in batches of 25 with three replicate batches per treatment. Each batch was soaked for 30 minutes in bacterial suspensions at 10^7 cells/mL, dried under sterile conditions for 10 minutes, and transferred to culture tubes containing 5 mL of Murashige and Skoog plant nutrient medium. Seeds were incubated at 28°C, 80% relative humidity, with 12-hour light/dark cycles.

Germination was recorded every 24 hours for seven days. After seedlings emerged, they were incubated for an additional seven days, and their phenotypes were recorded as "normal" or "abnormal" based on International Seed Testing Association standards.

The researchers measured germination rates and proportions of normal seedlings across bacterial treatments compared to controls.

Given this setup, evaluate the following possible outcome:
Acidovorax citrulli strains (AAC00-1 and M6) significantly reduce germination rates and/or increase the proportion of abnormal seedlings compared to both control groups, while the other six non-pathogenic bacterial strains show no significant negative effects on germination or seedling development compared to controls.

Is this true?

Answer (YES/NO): NO